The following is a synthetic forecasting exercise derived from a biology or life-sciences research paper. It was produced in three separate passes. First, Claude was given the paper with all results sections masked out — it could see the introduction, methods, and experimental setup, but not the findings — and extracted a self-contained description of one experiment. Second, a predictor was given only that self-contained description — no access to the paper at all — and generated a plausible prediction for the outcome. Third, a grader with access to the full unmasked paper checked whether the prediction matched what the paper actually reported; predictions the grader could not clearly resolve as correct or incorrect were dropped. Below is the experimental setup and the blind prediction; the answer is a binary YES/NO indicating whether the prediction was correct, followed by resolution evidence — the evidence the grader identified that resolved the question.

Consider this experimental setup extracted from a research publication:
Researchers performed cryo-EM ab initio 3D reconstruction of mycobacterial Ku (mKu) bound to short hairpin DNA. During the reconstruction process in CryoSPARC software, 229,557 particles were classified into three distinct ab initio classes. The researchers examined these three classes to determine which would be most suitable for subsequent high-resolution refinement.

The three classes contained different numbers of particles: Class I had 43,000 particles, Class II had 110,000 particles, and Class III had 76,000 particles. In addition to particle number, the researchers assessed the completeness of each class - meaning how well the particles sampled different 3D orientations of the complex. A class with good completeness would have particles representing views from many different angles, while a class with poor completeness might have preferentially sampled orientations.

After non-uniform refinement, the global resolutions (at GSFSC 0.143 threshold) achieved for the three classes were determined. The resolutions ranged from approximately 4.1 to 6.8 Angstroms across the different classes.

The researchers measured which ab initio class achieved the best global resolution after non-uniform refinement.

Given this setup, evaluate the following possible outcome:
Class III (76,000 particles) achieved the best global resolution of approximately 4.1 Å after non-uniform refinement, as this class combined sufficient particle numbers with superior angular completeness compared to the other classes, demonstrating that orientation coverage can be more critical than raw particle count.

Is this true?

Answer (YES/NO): NO